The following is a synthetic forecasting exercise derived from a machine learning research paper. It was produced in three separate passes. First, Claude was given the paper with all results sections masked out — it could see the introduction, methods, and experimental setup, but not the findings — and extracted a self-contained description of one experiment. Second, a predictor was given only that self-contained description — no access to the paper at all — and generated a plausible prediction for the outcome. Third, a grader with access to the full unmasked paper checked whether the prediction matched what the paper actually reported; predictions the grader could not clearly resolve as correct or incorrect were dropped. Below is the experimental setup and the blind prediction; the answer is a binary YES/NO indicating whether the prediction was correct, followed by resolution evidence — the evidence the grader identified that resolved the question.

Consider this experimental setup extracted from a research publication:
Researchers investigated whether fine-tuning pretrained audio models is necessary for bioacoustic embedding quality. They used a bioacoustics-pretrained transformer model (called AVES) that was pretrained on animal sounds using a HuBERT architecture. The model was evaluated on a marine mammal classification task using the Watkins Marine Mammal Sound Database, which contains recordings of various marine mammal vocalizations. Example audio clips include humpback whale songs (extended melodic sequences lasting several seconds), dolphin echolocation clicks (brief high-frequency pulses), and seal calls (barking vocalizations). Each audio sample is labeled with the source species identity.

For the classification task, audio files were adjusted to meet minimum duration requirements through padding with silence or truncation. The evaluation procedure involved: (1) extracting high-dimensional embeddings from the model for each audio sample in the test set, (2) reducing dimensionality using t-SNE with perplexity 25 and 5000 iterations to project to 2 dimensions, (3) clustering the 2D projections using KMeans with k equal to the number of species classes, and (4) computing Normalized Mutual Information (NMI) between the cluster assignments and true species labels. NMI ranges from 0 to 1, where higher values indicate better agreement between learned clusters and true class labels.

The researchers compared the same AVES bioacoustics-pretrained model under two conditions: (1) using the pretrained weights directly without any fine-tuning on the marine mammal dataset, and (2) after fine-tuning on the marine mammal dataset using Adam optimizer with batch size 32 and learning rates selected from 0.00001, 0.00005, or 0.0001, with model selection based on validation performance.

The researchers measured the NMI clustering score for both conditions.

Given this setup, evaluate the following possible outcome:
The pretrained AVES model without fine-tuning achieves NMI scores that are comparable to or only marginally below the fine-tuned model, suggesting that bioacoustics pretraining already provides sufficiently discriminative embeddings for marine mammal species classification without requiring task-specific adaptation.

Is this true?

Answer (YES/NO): NO